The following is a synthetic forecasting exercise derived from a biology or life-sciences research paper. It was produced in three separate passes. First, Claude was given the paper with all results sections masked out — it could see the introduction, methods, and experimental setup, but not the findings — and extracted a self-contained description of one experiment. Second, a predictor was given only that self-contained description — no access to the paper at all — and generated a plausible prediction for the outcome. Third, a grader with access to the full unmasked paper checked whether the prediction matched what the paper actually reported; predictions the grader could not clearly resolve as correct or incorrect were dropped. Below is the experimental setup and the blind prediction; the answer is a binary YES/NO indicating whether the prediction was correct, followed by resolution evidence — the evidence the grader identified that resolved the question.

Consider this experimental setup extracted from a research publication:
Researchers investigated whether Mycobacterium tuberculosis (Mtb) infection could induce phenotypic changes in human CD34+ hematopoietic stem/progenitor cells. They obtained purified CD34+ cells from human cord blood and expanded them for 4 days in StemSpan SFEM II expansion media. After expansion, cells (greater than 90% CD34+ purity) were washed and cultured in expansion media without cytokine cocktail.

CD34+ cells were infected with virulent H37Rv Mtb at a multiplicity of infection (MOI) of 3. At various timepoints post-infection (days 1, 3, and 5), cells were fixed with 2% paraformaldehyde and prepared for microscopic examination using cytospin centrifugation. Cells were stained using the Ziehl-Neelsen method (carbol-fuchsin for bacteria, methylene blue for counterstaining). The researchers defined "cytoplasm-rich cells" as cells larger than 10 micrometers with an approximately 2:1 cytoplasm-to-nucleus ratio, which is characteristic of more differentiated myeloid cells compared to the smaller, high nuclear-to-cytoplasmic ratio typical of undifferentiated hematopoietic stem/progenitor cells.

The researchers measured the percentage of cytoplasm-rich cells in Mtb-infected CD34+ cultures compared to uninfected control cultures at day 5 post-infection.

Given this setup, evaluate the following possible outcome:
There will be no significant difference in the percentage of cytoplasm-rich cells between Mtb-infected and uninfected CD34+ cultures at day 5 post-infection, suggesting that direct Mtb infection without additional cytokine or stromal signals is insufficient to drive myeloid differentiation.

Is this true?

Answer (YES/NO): NO